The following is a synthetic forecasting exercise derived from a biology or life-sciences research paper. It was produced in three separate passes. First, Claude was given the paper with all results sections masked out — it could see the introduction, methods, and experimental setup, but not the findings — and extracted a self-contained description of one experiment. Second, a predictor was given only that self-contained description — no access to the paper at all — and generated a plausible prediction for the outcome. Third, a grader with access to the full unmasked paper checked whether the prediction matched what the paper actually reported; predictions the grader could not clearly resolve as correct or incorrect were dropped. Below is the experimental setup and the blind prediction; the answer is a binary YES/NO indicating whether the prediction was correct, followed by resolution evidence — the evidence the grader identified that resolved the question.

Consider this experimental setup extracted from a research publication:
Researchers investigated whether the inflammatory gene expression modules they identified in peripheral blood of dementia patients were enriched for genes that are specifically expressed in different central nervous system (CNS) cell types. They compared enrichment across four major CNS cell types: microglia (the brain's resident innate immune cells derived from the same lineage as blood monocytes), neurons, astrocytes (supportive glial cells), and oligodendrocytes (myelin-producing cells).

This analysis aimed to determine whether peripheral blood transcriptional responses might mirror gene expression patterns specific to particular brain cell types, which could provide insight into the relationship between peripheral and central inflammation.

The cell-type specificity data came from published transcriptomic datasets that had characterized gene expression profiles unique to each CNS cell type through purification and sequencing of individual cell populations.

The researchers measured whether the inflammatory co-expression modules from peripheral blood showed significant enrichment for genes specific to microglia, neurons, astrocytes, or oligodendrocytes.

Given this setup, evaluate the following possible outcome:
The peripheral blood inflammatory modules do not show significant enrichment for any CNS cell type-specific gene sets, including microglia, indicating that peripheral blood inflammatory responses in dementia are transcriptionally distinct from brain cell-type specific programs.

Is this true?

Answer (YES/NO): NO